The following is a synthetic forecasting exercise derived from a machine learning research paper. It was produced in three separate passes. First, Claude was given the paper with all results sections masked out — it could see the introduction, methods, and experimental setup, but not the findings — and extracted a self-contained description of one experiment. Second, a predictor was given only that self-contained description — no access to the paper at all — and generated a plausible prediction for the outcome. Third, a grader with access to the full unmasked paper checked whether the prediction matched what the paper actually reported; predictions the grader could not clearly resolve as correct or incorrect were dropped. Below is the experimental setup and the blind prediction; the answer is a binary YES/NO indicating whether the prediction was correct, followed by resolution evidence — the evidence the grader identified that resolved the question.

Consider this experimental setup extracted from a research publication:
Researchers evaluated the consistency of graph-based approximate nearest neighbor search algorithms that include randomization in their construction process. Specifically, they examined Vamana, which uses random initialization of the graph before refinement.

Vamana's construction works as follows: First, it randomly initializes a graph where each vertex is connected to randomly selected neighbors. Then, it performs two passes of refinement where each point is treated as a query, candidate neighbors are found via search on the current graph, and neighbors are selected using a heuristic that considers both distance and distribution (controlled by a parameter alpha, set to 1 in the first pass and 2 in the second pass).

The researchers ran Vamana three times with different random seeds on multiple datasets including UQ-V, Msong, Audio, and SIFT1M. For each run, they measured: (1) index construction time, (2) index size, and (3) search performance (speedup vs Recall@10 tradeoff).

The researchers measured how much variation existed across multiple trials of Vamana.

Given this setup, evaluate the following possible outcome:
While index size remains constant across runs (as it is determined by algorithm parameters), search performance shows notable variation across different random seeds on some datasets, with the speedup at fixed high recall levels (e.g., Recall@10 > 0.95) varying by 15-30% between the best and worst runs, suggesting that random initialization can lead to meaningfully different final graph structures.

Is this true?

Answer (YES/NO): NO